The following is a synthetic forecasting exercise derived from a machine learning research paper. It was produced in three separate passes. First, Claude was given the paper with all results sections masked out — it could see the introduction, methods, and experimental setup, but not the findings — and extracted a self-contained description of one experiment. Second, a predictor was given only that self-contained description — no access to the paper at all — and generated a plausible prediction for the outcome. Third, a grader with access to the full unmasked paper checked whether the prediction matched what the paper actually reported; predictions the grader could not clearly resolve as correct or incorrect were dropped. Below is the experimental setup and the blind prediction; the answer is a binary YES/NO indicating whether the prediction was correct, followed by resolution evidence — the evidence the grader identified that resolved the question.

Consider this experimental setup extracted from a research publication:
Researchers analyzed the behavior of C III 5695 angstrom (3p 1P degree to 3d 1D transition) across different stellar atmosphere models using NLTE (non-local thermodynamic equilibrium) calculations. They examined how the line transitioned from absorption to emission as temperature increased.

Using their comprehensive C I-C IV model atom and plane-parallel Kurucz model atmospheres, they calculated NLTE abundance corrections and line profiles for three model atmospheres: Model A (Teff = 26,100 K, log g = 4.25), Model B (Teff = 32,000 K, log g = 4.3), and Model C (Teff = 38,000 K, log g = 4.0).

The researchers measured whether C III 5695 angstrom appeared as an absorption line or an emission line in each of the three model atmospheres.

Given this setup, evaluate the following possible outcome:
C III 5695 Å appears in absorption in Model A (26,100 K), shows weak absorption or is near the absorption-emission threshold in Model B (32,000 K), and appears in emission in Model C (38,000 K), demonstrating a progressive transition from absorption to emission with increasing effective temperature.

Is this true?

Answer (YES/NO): NO